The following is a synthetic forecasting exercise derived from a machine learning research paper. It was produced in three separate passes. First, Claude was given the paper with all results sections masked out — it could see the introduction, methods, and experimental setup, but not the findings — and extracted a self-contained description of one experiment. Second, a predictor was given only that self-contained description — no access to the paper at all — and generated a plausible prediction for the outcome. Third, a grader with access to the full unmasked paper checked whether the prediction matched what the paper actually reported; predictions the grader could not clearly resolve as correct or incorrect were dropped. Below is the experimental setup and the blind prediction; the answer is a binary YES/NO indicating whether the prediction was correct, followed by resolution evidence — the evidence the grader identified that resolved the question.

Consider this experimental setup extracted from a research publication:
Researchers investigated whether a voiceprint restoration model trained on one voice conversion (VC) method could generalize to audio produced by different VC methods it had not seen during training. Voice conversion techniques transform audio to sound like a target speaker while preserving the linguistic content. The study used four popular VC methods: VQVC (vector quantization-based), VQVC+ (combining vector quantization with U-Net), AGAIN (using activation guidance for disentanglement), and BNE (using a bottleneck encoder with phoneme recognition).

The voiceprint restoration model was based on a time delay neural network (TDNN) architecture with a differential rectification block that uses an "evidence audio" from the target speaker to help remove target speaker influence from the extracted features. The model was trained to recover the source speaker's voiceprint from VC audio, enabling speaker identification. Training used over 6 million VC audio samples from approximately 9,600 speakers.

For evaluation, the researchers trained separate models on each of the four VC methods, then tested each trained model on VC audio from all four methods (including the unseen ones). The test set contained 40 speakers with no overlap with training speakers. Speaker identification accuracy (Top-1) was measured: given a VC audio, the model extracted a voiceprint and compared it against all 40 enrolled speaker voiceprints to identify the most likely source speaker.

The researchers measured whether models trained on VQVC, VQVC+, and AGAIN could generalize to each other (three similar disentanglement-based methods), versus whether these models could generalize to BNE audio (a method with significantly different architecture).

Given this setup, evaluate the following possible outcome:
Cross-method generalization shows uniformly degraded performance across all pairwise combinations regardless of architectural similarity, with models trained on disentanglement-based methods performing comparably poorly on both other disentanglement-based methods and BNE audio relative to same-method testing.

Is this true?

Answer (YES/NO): NO